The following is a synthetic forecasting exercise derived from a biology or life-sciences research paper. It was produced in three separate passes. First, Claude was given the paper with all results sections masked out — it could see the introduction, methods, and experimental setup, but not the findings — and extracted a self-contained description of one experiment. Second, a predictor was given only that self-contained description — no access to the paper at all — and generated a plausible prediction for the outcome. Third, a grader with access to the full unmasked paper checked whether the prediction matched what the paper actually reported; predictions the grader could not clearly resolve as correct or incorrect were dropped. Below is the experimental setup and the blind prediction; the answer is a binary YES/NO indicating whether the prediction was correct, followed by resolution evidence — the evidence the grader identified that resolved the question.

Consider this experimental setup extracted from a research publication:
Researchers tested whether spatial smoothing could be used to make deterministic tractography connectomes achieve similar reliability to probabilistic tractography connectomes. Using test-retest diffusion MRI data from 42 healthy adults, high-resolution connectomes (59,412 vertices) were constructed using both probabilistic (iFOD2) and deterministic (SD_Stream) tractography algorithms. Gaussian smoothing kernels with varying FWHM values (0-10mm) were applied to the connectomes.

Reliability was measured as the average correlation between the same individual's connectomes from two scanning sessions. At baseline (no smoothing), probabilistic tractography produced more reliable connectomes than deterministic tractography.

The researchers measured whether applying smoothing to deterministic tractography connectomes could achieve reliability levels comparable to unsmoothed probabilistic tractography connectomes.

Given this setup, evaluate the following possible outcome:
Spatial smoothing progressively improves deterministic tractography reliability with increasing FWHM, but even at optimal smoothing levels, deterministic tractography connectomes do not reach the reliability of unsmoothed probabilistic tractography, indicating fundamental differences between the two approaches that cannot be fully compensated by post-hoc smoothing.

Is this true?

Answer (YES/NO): NO